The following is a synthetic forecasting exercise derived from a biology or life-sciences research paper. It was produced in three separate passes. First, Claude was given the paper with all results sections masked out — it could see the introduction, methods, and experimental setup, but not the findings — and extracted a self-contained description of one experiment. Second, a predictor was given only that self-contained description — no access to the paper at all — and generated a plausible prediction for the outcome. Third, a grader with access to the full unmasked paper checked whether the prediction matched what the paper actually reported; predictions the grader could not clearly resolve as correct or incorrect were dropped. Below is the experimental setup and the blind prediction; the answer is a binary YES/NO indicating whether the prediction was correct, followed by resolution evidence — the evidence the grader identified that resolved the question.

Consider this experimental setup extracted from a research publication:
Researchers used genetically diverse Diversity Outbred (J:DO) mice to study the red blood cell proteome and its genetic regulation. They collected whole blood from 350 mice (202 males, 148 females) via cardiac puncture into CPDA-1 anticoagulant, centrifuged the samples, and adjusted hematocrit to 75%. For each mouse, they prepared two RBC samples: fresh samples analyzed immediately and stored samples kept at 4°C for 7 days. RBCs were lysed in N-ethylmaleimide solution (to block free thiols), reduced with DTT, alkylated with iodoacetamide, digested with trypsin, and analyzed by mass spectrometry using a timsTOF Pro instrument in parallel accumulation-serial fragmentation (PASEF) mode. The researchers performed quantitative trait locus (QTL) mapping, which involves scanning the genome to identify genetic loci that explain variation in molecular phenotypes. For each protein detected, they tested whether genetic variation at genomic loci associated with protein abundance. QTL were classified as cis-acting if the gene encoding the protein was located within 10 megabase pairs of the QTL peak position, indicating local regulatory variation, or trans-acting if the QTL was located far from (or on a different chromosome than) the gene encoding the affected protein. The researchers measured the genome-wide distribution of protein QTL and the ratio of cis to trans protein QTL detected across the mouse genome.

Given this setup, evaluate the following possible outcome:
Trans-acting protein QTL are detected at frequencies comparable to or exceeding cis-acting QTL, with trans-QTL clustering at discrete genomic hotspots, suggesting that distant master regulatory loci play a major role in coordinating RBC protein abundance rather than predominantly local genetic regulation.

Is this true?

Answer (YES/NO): YES